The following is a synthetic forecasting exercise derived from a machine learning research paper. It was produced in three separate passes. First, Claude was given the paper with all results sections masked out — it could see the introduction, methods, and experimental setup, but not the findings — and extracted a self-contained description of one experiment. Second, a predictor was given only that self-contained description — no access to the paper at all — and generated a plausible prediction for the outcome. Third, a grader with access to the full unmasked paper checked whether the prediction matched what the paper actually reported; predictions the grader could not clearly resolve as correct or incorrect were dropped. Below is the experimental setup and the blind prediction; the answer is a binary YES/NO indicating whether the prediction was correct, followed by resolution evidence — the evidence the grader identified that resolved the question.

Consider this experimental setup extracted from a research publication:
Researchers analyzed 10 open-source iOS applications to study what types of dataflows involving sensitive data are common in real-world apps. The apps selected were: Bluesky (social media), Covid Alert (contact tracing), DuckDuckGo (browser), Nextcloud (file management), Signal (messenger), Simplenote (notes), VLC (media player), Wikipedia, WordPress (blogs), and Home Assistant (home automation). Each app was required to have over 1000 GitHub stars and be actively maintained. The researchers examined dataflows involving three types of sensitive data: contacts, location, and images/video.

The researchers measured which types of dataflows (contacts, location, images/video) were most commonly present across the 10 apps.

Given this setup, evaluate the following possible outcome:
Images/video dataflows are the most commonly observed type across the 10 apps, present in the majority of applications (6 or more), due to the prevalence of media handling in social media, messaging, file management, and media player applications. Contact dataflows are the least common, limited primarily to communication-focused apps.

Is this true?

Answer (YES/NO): YES